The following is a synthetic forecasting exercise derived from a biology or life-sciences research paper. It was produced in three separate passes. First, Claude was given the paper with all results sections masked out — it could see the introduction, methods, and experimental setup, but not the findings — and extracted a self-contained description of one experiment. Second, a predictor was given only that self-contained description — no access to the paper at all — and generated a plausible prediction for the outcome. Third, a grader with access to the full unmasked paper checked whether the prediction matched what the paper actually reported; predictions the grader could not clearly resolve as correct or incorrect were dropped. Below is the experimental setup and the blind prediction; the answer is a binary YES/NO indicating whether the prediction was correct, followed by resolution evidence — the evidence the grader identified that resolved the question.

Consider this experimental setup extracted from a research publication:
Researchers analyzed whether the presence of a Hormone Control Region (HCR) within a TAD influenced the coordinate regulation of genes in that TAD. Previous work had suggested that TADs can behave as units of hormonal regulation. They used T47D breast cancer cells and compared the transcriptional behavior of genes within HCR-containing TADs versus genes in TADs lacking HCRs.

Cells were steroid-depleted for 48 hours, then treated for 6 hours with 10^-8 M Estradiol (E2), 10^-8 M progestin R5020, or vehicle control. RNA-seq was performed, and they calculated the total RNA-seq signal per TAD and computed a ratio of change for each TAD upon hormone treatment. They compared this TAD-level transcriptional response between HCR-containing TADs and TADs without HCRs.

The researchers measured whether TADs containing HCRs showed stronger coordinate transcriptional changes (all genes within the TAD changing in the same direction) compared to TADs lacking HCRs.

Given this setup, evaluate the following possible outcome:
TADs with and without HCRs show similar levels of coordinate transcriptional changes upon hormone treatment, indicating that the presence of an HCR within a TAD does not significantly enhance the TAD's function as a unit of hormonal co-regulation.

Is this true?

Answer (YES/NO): NO